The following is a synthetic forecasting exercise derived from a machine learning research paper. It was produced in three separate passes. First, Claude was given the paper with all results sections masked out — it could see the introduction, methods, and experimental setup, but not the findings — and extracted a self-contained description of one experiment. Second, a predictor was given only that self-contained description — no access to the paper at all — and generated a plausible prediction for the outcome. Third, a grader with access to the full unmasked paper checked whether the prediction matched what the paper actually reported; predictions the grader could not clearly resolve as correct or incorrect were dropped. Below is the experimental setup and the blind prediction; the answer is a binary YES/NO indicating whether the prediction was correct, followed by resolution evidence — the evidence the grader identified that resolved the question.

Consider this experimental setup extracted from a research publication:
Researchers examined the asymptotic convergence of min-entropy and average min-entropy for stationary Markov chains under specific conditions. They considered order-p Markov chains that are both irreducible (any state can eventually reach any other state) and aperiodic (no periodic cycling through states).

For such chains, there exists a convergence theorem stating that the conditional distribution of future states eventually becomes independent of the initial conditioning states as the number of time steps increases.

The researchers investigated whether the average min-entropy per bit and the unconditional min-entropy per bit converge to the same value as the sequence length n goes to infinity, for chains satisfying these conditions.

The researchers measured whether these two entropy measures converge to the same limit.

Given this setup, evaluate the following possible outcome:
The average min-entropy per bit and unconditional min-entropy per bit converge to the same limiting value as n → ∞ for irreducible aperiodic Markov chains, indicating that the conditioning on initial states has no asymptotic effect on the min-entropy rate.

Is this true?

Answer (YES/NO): YES